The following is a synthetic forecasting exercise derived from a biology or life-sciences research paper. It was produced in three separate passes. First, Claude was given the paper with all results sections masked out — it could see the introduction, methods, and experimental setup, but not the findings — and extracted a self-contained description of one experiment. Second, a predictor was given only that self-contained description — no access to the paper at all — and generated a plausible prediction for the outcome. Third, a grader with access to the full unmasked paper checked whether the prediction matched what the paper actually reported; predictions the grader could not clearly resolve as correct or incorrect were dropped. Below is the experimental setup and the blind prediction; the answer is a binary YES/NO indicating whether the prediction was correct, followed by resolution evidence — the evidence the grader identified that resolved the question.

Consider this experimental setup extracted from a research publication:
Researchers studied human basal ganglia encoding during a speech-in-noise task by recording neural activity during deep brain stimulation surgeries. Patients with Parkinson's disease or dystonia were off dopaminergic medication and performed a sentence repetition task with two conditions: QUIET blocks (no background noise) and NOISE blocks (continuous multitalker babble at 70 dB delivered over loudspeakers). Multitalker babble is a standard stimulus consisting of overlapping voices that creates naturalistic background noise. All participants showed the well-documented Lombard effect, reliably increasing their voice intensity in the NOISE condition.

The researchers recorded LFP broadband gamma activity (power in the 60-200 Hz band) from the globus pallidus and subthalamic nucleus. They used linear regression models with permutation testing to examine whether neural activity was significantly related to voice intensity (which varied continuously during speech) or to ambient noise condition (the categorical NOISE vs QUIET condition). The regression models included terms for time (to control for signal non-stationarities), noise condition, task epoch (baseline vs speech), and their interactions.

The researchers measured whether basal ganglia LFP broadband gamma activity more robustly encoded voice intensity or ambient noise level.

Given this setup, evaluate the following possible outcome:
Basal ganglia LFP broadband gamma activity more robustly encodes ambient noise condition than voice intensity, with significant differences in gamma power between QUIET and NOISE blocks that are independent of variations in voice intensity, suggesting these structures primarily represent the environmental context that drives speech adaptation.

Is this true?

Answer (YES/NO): YES